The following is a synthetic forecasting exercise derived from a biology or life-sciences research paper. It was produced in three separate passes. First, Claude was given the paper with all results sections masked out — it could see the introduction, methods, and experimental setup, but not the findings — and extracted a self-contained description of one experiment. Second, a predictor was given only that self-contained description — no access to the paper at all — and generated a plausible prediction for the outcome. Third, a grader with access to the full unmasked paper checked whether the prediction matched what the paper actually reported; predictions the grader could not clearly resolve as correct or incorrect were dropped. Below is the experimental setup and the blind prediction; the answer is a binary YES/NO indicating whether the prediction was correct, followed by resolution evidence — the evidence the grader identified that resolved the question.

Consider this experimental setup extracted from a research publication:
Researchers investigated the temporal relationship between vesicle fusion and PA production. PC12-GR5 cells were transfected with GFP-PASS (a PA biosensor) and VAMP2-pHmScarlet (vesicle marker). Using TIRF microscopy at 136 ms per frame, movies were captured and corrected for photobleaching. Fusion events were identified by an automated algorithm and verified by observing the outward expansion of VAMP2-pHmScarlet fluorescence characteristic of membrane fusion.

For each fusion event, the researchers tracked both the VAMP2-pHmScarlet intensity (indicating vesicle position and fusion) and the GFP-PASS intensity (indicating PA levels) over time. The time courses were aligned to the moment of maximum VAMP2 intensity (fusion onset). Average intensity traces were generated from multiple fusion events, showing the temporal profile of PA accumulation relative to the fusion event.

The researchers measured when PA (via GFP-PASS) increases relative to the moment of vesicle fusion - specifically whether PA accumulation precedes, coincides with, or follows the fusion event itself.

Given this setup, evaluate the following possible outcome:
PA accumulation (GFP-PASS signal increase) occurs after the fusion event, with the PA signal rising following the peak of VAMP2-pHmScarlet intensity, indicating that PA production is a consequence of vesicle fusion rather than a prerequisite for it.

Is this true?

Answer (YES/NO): NO